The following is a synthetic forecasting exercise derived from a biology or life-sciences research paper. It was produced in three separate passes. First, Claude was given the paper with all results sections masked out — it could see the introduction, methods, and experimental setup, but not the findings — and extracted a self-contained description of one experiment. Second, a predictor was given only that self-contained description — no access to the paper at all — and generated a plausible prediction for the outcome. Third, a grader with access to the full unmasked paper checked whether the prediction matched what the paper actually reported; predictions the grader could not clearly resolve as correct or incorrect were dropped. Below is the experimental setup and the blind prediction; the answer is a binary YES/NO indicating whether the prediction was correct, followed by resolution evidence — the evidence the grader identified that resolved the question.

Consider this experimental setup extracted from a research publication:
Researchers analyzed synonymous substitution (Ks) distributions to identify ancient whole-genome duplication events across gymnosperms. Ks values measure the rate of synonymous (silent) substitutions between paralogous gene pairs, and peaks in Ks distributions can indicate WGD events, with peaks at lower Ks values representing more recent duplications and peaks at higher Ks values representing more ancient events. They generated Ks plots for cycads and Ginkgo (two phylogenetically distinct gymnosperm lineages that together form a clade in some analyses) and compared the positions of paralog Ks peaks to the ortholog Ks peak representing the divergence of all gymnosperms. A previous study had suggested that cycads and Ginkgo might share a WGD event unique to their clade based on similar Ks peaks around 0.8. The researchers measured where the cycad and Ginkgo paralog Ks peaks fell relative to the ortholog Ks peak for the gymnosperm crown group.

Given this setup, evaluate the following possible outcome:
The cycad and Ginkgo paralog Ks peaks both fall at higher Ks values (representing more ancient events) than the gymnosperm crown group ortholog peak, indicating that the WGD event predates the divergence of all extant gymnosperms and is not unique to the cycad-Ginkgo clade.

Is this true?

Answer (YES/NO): YES